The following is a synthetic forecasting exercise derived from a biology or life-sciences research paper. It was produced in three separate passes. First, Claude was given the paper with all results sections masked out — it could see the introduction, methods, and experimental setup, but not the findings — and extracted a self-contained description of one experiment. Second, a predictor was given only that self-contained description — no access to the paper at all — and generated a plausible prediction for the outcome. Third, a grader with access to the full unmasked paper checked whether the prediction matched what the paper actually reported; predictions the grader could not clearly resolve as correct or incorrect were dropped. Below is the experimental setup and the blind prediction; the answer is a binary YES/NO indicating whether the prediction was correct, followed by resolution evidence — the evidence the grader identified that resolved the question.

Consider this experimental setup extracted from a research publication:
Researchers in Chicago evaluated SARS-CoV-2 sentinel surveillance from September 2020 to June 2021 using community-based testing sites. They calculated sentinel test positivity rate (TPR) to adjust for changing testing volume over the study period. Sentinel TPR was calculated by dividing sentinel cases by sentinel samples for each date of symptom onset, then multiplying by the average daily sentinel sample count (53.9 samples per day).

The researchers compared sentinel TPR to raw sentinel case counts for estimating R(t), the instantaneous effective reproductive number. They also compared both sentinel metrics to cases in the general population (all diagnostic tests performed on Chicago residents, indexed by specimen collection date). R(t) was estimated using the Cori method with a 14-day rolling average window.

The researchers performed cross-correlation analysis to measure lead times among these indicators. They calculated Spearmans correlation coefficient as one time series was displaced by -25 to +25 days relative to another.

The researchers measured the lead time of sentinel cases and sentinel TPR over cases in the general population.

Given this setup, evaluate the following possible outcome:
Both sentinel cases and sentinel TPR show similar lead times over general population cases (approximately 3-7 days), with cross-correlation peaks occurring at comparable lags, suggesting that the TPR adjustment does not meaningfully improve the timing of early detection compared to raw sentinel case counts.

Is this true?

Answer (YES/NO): NO